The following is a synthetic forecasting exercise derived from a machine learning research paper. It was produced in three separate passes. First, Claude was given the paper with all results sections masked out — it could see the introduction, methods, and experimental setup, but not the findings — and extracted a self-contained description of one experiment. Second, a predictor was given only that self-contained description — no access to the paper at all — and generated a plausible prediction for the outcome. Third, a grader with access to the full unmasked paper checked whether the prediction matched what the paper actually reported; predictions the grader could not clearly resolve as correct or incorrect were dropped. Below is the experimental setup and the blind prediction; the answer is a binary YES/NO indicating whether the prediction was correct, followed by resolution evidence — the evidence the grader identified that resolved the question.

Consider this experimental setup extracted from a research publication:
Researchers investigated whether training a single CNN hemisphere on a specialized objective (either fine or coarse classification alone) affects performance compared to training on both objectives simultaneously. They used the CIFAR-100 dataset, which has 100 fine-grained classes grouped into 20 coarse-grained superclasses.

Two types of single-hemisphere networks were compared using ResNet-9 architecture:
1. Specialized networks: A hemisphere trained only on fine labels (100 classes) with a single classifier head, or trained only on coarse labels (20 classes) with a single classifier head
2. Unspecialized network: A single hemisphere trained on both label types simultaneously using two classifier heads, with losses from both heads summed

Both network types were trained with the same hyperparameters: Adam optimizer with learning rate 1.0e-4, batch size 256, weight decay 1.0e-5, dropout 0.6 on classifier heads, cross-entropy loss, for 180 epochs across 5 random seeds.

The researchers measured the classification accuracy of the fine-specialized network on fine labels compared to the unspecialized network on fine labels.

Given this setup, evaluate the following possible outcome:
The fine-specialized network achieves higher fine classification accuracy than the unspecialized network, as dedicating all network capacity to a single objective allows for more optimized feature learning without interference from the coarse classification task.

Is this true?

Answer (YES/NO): NO